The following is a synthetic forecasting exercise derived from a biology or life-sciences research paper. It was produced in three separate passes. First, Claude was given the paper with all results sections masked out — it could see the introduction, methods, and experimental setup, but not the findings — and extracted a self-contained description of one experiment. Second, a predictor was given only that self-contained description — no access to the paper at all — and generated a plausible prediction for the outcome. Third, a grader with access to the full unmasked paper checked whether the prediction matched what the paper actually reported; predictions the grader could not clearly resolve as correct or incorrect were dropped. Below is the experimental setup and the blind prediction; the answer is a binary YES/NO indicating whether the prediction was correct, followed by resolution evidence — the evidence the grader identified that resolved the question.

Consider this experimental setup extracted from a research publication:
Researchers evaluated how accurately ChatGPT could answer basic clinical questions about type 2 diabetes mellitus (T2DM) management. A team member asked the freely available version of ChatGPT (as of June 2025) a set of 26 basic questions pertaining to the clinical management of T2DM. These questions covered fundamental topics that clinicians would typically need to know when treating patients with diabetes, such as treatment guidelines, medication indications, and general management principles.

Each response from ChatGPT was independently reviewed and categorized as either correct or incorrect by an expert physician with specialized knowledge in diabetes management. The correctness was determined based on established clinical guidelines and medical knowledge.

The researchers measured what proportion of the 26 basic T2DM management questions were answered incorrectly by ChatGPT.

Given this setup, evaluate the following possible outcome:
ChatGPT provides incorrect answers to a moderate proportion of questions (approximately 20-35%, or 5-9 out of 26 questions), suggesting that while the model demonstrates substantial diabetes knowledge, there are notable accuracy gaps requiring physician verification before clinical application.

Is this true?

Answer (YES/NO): YES